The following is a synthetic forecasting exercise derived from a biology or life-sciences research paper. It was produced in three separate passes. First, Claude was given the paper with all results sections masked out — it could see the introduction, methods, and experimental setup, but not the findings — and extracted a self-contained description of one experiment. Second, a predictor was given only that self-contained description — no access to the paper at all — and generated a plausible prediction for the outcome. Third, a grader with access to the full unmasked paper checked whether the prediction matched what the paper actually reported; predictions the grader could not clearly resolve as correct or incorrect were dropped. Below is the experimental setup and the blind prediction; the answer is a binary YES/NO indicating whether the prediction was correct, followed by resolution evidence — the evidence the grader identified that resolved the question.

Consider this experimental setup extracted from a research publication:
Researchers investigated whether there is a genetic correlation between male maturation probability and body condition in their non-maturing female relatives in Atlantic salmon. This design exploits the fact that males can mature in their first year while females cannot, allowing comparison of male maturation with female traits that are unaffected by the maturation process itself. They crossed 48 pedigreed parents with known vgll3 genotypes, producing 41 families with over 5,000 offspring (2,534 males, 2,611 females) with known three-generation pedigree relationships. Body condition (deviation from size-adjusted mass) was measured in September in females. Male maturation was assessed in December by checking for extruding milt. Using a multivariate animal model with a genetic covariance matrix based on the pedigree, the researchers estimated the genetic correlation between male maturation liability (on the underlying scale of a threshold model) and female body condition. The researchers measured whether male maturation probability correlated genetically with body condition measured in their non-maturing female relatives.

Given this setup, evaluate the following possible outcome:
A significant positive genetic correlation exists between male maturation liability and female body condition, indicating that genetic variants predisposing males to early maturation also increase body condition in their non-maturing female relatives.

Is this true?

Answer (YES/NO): NO